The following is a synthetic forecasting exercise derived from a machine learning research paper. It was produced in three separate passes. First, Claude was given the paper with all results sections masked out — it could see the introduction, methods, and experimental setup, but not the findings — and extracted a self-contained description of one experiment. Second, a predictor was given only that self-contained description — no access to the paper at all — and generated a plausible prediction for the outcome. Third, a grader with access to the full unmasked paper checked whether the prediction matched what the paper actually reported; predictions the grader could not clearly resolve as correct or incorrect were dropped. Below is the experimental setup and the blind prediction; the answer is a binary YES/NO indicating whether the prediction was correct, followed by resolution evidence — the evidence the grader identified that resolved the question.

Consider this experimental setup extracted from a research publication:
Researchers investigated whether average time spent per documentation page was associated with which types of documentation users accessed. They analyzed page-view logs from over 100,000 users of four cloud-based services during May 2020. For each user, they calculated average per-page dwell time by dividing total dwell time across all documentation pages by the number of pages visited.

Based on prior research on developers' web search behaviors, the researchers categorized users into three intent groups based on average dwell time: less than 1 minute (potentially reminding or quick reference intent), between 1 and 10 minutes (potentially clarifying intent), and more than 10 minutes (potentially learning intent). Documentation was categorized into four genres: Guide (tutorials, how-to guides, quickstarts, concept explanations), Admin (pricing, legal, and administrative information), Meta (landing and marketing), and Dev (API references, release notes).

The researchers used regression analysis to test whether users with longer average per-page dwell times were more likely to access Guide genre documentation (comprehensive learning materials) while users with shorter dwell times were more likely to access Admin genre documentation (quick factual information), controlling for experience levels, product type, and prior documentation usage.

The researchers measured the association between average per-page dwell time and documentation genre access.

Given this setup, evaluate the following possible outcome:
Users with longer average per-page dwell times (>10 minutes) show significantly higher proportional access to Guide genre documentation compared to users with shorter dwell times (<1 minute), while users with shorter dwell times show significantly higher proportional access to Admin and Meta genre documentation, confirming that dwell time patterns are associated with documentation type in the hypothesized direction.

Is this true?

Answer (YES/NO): NO